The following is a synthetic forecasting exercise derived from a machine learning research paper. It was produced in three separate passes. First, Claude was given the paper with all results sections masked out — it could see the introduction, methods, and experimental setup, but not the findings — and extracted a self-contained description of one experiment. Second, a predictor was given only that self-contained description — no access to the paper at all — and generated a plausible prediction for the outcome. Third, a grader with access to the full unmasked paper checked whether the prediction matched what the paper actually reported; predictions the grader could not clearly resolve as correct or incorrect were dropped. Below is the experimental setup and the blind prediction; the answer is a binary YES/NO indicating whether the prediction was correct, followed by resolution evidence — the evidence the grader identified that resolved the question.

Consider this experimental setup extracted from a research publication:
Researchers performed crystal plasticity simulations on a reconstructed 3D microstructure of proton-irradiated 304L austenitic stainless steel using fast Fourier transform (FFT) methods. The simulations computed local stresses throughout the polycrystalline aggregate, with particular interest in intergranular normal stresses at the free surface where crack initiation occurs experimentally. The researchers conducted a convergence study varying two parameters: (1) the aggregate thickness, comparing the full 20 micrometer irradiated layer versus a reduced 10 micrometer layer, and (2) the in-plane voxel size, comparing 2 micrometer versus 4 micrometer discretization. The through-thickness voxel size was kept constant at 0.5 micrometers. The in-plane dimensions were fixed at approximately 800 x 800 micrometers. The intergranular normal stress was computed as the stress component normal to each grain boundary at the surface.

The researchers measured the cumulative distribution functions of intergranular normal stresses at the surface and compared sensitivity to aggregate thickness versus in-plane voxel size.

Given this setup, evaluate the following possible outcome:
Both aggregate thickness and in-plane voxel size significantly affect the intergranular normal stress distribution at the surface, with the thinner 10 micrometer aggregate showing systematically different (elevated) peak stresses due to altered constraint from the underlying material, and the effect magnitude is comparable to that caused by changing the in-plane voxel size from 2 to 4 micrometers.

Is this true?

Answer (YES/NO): NO